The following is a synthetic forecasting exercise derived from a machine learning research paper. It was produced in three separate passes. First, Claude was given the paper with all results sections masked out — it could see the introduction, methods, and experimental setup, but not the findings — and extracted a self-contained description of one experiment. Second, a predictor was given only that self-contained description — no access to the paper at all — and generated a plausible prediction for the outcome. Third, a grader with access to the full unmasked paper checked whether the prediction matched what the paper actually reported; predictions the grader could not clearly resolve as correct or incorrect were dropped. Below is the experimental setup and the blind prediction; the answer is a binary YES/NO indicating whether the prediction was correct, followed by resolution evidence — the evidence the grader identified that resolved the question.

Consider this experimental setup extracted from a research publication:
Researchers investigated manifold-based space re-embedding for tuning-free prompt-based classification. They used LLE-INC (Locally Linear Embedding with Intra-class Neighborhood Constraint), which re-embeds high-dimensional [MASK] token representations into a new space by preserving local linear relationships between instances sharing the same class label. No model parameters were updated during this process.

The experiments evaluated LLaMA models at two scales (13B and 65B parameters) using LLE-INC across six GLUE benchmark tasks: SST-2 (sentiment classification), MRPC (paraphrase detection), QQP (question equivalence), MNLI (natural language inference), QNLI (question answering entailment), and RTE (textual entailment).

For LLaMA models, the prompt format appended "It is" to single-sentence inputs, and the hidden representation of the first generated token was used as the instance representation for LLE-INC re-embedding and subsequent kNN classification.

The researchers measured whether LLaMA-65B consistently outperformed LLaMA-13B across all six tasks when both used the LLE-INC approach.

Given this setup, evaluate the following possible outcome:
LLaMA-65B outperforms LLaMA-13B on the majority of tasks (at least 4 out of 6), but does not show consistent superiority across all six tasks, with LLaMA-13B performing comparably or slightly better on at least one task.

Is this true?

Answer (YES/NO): YES